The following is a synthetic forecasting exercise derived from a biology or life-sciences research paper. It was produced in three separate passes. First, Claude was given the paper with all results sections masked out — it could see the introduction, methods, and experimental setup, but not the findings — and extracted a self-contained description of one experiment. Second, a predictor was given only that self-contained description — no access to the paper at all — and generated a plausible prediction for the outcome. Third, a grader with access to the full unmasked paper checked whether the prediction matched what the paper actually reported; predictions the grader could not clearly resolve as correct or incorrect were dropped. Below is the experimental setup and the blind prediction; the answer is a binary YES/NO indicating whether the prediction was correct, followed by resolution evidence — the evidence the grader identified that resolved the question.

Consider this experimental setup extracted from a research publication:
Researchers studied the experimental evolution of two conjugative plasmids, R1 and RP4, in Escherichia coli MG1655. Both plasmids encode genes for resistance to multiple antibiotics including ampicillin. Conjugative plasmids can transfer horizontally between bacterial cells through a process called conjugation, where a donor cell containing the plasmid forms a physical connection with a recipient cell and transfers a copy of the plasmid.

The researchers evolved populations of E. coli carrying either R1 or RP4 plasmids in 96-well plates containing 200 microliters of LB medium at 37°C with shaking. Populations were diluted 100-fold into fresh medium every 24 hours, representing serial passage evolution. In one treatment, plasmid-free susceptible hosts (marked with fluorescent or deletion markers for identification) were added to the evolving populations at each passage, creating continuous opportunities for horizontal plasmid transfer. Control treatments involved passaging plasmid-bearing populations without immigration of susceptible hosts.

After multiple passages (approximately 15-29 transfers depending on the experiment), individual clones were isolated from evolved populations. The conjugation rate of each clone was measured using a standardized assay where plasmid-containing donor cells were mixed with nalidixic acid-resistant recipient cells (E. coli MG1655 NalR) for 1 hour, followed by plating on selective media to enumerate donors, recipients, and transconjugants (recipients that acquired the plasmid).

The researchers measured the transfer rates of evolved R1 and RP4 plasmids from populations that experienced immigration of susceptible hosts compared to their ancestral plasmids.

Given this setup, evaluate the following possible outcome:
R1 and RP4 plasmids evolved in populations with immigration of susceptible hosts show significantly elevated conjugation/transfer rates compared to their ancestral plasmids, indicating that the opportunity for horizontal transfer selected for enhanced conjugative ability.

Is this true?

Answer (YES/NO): NO